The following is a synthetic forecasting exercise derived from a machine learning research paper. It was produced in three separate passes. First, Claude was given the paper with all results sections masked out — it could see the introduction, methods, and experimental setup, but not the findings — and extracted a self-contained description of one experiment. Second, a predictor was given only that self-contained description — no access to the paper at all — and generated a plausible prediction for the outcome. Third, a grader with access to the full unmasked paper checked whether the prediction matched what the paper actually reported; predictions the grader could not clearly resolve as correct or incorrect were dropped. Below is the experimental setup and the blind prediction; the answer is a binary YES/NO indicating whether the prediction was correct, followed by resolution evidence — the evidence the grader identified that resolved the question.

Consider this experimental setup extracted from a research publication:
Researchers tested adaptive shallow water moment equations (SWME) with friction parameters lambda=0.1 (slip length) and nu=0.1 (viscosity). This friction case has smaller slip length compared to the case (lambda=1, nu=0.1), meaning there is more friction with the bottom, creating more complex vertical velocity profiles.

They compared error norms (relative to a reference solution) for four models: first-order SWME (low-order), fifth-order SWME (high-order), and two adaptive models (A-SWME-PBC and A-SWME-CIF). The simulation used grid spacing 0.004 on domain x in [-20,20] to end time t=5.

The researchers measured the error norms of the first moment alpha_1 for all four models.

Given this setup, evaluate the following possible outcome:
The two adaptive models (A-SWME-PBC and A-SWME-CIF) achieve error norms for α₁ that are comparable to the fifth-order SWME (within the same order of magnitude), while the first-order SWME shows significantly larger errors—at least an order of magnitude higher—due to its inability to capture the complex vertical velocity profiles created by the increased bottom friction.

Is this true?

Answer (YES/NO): NO